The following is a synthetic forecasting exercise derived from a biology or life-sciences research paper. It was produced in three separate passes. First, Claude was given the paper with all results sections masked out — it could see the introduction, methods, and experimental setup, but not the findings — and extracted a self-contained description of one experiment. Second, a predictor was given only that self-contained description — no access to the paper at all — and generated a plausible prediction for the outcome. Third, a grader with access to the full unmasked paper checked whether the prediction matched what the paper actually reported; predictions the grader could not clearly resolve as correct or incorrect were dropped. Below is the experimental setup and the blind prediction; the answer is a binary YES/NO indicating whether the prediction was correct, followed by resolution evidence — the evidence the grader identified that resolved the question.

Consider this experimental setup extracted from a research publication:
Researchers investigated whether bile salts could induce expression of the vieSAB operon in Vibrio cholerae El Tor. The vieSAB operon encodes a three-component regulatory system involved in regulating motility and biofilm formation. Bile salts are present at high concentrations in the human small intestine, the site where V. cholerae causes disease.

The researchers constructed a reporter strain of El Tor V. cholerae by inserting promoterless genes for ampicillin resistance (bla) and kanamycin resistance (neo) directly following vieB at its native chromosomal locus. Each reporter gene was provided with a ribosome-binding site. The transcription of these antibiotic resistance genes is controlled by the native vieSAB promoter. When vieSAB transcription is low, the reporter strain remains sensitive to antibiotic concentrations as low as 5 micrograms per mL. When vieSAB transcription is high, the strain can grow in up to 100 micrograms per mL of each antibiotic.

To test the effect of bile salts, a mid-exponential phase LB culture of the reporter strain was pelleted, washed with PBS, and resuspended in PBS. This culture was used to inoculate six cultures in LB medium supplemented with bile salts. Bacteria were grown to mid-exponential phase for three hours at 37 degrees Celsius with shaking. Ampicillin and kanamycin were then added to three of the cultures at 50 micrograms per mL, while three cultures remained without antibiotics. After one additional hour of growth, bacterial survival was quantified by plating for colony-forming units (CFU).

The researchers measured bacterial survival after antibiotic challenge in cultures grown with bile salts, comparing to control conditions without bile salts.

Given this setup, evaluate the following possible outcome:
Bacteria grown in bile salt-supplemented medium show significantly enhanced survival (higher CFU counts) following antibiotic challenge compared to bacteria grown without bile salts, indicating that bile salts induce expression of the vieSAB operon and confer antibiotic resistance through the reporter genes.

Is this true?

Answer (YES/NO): YES